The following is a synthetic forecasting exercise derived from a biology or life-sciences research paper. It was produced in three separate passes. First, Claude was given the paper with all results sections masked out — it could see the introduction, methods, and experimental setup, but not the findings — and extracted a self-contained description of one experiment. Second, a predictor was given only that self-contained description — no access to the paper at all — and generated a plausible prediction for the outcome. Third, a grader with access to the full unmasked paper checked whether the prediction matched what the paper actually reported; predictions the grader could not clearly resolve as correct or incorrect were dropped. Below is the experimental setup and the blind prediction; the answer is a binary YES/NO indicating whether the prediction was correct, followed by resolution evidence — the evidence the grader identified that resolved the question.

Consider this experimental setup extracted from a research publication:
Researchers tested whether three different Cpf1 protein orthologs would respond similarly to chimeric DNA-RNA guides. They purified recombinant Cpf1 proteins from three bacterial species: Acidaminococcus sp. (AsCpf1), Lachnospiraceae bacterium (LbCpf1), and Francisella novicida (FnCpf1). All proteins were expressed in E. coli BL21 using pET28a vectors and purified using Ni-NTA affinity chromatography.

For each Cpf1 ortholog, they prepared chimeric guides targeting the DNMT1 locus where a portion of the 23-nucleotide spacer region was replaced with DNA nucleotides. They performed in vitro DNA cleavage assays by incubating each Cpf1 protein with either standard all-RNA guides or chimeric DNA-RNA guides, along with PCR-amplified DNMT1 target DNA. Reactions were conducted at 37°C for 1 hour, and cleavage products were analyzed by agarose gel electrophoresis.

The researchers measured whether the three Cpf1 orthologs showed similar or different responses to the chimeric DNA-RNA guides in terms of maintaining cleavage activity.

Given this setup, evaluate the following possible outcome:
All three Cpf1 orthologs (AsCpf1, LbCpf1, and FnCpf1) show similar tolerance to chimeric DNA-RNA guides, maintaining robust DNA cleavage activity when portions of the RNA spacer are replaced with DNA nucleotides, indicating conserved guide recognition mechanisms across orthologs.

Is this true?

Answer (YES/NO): YES